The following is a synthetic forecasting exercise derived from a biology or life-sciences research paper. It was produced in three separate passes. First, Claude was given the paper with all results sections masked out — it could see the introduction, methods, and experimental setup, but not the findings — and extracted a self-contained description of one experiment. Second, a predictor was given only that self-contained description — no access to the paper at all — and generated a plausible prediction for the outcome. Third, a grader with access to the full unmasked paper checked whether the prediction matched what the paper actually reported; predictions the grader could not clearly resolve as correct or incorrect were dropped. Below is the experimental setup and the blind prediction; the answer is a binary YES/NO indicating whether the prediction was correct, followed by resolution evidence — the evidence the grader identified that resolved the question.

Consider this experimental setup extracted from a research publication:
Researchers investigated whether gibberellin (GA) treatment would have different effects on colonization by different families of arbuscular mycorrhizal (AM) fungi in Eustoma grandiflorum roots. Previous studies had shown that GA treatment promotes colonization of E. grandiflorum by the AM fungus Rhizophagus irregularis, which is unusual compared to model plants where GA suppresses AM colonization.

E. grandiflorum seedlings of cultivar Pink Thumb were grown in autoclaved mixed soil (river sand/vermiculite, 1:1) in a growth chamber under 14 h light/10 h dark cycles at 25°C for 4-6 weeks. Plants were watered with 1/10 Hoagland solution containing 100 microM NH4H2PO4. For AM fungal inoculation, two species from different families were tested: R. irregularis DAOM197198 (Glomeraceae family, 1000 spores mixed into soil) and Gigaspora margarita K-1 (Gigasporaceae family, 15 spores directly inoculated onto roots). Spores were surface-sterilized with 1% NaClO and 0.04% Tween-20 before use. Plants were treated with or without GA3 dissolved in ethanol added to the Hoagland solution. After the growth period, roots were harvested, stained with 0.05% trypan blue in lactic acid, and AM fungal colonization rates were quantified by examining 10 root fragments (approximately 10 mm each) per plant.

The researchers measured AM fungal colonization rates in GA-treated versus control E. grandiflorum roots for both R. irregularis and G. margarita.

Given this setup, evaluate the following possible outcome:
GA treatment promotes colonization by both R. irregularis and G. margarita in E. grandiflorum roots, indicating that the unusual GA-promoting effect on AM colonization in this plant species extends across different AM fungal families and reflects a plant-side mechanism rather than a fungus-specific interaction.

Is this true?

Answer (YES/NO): NO